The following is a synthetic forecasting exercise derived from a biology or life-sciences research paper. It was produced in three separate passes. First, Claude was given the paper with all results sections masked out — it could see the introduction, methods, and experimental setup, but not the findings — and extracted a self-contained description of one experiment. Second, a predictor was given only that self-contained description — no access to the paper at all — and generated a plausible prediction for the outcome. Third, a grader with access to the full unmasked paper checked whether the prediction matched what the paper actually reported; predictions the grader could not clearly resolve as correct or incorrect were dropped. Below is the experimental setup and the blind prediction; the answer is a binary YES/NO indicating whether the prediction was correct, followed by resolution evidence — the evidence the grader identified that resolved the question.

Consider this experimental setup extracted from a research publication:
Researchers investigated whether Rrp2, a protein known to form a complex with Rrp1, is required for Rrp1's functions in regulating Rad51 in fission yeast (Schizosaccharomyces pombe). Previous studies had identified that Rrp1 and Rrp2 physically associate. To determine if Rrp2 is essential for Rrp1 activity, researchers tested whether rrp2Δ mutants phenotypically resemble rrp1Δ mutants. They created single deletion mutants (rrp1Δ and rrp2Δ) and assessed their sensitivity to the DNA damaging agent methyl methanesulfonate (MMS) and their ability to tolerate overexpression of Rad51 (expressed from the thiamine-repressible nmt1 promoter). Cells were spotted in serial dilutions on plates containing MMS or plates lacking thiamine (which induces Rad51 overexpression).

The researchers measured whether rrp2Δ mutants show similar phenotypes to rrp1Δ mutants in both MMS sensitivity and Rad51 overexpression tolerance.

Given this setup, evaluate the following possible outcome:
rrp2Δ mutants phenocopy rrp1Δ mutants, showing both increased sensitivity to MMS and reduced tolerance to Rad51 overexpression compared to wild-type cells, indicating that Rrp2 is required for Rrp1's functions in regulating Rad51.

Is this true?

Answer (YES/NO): NO